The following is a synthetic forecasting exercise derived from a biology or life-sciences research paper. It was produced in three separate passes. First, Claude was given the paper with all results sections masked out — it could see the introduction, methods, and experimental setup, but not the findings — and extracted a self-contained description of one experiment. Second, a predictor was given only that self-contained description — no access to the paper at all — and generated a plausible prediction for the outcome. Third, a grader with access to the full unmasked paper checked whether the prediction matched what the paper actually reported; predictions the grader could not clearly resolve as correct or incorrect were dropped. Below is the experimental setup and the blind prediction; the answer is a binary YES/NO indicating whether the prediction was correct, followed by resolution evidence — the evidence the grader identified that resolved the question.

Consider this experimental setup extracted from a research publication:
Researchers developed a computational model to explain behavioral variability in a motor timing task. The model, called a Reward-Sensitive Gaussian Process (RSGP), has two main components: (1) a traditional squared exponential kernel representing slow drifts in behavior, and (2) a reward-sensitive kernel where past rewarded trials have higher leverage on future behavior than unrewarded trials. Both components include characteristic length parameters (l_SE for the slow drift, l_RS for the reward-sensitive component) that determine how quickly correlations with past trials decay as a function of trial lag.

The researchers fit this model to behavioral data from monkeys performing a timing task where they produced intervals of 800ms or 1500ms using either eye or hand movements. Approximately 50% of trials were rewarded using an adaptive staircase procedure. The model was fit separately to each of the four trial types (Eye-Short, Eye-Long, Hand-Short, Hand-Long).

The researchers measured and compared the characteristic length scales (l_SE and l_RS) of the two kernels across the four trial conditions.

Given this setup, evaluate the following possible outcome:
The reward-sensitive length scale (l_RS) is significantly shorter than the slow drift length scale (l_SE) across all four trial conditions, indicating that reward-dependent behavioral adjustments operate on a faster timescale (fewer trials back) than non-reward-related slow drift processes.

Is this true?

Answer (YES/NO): YES